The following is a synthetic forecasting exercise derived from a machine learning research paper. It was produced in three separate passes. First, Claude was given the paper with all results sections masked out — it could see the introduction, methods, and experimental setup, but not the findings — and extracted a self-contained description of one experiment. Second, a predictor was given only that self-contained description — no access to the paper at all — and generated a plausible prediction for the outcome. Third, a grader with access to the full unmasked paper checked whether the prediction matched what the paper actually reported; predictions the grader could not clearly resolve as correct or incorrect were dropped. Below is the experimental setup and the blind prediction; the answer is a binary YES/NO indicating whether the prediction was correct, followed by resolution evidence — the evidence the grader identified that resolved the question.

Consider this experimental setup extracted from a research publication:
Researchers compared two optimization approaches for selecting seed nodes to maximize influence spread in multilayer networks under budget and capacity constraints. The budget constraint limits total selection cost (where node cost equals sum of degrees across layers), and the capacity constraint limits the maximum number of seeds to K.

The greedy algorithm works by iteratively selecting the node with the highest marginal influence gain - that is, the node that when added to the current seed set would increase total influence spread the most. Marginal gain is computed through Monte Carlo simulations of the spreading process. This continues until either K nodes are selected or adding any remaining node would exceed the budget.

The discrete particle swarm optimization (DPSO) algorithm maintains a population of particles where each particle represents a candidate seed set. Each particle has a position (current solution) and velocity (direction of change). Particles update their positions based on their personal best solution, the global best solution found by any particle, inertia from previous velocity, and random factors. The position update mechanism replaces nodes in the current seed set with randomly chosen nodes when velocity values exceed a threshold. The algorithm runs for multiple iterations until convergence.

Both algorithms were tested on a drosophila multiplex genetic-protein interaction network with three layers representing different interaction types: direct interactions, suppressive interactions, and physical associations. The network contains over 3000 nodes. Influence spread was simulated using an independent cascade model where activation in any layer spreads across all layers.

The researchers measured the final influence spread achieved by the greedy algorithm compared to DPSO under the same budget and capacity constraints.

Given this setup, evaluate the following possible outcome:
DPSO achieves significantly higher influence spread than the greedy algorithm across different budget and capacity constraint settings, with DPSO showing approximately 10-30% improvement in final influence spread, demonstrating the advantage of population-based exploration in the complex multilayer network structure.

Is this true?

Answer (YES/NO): NO